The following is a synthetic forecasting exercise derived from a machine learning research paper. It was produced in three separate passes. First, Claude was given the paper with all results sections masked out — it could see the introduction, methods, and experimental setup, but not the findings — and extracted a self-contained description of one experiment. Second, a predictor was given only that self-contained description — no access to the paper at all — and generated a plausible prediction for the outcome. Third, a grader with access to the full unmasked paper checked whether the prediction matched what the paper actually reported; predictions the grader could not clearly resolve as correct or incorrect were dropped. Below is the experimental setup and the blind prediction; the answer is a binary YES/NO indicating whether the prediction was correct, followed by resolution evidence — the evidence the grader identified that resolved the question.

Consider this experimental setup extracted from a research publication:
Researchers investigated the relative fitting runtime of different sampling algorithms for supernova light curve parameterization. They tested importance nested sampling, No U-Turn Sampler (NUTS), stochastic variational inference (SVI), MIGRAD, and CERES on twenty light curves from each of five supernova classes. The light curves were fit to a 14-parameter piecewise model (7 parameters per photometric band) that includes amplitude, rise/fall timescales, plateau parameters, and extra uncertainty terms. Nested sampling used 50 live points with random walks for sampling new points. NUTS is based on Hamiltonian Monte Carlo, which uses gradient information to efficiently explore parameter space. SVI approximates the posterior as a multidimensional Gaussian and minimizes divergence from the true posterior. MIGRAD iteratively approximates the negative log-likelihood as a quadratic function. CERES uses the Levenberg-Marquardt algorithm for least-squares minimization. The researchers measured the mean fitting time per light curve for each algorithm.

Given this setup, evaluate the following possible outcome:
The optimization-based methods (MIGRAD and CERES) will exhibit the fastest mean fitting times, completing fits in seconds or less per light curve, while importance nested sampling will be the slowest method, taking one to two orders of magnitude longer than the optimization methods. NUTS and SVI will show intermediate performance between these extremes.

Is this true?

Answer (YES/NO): NO